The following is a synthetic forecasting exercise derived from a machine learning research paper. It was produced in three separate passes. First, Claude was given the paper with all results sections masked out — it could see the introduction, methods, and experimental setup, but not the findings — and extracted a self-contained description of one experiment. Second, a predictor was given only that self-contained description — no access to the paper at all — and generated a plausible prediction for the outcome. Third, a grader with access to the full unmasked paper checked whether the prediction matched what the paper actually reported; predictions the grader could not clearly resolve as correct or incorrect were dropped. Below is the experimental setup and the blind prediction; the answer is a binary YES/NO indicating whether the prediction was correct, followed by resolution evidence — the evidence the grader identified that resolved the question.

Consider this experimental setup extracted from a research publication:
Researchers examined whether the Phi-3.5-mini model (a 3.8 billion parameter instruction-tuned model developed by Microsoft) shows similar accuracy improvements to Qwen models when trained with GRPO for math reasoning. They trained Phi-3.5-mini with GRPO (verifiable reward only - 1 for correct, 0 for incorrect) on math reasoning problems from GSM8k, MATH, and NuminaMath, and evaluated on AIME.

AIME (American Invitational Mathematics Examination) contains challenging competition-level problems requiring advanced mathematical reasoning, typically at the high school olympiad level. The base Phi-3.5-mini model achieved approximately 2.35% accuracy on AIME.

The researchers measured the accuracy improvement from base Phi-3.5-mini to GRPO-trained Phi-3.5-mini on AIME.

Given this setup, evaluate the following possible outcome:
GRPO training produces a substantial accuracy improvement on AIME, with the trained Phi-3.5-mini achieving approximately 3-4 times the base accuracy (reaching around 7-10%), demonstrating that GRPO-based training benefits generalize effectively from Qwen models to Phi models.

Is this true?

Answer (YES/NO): NO